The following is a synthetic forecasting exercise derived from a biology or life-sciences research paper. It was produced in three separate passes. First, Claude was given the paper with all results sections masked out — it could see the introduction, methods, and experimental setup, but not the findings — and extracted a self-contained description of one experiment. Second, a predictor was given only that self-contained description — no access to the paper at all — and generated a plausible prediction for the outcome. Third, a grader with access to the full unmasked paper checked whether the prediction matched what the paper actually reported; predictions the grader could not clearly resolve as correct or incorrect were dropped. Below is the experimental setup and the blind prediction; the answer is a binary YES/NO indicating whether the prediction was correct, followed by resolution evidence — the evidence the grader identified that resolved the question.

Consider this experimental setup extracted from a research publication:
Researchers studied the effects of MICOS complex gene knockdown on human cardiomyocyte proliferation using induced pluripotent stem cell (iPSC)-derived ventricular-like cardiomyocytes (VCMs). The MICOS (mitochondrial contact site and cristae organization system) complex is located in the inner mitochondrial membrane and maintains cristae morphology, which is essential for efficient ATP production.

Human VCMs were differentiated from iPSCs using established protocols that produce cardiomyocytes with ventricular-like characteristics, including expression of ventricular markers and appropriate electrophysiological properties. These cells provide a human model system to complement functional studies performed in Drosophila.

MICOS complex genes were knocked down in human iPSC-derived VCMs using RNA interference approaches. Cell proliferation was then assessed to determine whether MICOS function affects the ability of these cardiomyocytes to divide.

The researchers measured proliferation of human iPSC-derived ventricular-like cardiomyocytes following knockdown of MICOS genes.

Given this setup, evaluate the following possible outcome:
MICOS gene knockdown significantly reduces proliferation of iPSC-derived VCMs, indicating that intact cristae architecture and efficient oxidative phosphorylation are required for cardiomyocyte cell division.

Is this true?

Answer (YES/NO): YES